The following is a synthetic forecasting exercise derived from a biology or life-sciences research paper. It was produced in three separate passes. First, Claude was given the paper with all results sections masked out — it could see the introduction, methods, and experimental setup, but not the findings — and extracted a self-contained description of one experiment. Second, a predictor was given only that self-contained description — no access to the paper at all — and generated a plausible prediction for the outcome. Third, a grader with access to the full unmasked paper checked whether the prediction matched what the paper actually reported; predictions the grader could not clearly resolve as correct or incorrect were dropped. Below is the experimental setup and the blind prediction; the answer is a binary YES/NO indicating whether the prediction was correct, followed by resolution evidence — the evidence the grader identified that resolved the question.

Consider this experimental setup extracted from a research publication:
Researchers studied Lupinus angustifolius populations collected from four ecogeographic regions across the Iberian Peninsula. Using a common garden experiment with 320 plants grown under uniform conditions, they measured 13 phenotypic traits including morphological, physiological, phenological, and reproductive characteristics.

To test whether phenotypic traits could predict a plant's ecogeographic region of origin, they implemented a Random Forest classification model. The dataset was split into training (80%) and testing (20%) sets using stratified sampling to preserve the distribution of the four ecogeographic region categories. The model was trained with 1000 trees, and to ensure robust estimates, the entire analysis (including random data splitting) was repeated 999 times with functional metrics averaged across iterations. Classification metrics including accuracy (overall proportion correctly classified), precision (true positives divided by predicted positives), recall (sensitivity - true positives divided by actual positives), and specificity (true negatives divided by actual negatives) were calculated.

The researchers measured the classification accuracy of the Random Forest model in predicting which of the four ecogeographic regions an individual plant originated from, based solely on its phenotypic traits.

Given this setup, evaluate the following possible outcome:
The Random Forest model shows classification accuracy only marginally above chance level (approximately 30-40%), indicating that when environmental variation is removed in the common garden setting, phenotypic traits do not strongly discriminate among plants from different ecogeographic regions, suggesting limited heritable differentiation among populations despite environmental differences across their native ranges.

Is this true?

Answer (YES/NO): NO